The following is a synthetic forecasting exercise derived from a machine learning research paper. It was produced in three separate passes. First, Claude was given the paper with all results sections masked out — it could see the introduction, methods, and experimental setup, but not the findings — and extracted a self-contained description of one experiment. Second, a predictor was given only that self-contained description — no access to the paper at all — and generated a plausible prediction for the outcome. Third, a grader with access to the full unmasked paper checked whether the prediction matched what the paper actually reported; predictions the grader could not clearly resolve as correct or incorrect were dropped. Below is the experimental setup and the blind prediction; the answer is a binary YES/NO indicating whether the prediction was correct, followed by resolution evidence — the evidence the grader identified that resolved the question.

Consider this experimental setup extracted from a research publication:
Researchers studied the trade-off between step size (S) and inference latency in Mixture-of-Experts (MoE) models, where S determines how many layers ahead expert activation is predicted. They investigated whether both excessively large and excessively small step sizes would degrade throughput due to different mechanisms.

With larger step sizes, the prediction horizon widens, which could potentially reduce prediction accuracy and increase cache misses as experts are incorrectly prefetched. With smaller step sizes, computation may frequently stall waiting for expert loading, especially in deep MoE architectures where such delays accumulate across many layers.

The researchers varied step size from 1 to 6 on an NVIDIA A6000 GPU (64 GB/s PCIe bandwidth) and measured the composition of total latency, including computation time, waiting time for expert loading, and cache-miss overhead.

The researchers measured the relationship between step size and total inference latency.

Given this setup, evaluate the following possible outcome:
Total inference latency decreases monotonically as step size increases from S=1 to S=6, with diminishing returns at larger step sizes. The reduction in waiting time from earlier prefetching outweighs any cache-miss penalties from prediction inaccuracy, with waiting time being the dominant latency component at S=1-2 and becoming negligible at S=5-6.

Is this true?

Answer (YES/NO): NO